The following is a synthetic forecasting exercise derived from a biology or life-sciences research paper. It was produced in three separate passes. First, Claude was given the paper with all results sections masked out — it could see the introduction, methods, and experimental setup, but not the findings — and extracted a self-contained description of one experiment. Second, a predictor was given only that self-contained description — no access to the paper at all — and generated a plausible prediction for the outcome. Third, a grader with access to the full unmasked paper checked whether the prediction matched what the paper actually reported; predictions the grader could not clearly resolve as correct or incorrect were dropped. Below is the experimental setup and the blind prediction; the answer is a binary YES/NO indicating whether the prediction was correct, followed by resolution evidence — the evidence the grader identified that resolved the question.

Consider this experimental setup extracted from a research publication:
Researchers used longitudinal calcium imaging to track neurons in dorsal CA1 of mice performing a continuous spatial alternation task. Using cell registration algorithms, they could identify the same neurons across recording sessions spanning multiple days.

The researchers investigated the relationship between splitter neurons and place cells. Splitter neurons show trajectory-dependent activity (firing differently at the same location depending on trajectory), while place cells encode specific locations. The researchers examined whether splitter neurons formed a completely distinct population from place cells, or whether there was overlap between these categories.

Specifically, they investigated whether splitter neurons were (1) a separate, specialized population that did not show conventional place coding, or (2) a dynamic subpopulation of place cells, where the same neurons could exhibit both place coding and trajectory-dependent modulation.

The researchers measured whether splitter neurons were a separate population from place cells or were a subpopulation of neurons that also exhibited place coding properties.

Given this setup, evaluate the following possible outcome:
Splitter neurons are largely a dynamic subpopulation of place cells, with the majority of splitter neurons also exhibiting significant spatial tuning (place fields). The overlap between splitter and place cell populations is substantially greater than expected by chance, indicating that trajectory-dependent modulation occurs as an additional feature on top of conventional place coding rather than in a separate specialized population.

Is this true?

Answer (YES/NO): YES